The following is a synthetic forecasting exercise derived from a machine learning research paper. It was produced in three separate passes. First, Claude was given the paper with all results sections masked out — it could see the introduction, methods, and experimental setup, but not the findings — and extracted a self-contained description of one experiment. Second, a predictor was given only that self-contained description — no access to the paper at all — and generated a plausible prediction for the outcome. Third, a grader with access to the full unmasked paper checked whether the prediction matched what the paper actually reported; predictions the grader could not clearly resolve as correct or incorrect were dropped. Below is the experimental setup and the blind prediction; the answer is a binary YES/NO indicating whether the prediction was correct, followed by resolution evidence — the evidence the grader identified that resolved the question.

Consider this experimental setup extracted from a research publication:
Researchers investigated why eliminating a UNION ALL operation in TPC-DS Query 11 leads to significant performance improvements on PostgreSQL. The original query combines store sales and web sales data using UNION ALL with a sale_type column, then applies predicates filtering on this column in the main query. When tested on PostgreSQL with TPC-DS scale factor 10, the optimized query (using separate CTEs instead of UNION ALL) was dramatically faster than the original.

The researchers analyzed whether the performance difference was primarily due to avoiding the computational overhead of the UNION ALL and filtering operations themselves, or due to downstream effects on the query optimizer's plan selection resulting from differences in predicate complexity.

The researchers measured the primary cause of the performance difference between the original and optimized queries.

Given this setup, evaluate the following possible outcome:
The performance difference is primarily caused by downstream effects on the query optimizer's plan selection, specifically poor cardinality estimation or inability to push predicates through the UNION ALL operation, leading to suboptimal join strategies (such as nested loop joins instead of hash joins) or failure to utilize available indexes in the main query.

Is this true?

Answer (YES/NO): YES